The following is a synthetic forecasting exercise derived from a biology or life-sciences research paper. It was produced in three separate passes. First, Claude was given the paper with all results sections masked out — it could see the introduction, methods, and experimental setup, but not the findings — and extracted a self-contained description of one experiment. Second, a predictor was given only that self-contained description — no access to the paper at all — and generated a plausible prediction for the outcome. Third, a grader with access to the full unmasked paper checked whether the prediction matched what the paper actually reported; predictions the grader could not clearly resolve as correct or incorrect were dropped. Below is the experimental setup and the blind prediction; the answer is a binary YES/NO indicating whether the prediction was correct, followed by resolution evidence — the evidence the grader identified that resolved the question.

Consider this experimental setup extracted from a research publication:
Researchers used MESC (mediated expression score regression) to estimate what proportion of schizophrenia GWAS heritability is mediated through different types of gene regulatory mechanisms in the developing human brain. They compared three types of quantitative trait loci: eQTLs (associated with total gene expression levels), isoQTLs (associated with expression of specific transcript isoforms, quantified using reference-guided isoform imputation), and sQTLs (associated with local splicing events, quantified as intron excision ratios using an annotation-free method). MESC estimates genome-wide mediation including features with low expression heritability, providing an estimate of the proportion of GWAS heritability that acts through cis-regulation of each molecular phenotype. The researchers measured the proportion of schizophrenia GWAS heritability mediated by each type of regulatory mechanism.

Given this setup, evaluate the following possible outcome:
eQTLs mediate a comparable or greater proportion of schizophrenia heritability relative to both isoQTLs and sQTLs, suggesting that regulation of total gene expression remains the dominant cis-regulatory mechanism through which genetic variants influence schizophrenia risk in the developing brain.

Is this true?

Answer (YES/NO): NO